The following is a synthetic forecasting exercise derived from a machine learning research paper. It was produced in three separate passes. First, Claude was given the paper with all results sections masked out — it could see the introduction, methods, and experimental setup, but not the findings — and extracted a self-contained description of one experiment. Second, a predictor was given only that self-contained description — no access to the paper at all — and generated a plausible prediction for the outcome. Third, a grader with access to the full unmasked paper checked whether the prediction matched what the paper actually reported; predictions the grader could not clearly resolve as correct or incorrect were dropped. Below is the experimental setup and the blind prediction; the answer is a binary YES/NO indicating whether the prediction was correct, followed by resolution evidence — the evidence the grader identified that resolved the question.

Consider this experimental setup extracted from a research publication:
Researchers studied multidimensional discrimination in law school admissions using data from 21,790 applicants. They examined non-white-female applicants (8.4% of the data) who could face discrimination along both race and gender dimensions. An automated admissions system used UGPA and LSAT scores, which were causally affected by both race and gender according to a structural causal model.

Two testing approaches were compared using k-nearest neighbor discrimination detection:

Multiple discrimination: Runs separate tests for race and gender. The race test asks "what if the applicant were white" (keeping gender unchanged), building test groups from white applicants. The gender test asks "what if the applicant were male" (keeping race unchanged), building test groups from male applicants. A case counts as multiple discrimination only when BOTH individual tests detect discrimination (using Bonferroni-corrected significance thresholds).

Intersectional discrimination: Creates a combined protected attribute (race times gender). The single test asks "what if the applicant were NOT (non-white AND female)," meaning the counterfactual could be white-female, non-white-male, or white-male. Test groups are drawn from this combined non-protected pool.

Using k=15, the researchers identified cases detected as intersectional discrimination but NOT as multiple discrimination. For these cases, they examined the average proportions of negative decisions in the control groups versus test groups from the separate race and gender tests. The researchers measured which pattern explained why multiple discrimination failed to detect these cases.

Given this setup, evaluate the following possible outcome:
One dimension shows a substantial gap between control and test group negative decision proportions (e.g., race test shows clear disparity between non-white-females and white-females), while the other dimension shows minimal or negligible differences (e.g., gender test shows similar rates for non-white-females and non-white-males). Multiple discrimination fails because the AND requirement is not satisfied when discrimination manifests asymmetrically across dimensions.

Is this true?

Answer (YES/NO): YES